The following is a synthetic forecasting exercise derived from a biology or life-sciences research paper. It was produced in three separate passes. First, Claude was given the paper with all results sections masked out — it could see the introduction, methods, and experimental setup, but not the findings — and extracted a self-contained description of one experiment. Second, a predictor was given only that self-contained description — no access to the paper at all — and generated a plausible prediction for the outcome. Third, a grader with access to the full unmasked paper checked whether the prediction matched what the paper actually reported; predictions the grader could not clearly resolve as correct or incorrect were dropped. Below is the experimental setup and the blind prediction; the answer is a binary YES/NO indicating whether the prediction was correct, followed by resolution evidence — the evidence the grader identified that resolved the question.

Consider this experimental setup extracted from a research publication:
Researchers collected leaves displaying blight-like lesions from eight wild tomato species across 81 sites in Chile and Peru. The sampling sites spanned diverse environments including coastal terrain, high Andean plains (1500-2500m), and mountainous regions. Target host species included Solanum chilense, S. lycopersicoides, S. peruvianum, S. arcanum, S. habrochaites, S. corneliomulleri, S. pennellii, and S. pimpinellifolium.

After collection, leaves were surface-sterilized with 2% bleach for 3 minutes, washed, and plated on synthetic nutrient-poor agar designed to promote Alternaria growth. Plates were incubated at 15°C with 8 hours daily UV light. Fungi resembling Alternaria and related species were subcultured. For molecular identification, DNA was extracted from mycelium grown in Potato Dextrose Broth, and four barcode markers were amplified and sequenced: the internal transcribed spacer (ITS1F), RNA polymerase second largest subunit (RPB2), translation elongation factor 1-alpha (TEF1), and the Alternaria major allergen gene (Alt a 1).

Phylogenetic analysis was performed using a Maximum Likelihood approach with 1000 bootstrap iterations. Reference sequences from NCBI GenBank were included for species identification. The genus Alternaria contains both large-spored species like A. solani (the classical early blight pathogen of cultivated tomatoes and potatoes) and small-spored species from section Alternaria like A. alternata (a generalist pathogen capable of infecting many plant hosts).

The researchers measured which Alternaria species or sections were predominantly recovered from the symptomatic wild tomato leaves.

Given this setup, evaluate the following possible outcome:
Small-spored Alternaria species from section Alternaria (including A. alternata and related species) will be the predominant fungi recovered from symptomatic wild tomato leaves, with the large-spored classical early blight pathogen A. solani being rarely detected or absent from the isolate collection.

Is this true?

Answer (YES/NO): YES